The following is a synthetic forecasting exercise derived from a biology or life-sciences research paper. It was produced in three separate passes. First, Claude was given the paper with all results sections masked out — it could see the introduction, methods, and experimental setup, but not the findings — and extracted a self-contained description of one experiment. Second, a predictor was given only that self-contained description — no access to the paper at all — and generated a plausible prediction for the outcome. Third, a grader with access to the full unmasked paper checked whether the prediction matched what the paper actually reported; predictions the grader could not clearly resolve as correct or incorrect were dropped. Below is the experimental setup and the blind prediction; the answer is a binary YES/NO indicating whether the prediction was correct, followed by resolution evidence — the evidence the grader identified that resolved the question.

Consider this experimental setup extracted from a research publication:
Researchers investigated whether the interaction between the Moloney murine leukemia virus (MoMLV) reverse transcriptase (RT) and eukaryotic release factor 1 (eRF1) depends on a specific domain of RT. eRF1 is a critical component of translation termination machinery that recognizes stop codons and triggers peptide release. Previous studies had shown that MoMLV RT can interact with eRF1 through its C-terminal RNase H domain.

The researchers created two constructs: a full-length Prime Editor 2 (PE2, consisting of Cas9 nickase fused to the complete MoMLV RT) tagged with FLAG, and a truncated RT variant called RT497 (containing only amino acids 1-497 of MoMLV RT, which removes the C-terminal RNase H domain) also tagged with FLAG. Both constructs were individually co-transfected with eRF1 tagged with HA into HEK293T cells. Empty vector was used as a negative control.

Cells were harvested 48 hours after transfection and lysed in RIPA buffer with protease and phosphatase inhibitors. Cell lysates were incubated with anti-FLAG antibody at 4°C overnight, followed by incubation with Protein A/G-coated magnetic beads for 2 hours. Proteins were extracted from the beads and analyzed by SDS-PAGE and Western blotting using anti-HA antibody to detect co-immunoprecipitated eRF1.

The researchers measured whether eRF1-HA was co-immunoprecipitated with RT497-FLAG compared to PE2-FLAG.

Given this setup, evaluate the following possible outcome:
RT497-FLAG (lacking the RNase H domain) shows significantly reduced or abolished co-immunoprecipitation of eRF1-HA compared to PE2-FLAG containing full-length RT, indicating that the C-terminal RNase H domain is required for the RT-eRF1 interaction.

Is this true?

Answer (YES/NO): YES